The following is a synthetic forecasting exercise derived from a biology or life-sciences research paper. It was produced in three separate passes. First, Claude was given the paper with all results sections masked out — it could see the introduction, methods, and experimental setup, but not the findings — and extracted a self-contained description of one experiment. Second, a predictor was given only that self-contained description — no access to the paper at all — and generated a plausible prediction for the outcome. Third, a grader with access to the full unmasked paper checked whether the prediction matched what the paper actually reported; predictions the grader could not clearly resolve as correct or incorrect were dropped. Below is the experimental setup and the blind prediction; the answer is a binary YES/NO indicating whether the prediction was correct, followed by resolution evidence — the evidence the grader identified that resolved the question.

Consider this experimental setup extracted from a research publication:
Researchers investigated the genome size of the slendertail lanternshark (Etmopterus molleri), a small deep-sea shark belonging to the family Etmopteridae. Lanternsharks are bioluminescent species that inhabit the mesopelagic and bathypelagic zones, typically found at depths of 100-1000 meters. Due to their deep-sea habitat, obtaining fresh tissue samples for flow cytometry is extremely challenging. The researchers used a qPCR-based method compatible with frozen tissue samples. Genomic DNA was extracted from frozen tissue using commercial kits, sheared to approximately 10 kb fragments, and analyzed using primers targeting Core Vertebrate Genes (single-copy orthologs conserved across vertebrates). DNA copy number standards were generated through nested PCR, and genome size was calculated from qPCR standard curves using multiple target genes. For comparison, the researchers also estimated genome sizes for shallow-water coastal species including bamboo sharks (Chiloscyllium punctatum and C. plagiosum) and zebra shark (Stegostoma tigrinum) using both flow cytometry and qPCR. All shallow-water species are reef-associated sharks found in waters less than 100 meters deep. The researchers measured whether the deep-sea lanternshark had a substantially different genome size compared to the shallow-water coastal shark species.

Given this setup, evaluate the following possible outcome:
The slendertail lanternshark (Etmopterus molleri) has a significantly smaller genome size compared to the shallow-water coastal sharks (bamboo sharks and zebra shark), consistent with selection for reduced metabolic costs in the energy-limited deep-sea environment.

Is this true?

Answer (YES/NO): NO